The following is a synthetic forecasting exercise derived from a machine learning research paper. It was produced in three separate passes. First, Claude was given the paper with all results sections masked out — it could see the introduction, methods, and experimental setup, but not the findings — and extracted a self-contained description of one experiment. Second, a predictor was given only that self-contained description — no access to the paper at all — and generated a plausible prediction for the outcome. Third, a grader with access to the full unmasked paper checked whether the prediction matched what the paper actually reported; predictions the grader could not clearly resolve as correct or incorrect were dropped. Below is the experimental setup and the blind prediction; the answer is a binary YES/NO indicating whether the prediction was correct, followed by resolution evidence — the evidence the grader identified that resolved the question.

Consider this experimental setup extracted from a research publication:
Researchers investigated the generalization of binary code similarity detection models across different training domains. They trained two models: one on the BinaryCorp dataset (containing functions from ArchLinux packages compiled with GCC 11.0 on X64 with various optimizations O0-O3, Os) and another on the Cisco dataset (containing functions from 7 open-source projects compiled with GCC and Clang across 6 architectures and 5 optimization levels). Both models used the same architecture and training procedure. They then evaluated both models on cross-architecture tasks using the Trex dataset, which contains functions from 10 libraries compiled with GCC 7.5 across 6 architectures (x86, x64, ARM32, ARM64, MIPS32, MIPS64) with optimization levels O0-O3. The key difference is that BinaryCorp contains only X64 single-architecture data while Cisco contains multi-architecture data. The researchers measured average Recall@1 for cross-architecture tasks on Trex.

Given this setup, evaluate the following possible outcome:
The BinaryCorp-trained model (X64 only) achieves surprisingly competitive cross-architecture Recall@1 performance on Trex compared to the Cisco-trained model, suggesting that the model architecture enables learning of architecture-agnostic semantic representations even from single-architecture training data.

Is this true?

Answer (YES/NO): YES